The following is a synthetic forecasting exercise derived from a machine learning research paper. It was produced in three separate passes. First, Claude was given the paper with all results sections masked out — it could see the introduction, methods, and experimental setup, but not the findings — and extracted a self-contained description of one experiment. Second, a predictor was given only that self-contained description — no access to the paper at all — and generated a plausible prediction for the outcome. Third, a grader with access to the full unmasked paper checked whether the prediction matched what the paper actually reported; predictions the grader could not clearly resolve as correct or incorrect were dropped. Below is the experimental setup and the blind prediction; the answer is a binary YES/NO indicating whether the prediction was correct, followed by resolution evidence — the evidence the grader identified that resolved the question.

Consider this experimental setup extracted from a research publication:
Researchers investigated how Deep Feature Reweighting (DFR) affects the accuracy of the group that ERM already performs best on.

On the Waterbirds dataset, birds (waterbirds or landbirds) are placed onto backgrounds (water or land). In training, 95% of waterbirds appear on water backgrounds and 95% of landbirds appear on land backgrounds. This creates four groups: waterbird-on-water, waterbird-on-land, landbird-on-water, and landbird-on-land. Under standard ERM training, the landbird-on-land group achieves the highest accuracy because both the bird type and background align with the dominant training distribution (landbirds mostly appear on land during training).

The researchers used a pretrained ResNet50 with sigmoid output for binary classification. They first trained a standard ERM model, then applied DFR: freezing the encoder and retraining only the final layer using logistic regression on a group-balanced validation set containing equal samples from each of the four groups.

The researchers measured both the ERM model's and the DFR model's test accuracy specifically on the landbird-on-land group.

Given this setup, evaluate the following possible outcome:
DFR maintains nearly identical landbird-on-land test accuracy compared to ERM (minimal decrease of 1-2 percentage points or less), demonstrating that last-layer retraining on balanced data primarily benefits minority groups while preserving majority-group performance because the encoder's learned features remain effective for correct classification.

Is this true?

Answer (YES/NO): NO